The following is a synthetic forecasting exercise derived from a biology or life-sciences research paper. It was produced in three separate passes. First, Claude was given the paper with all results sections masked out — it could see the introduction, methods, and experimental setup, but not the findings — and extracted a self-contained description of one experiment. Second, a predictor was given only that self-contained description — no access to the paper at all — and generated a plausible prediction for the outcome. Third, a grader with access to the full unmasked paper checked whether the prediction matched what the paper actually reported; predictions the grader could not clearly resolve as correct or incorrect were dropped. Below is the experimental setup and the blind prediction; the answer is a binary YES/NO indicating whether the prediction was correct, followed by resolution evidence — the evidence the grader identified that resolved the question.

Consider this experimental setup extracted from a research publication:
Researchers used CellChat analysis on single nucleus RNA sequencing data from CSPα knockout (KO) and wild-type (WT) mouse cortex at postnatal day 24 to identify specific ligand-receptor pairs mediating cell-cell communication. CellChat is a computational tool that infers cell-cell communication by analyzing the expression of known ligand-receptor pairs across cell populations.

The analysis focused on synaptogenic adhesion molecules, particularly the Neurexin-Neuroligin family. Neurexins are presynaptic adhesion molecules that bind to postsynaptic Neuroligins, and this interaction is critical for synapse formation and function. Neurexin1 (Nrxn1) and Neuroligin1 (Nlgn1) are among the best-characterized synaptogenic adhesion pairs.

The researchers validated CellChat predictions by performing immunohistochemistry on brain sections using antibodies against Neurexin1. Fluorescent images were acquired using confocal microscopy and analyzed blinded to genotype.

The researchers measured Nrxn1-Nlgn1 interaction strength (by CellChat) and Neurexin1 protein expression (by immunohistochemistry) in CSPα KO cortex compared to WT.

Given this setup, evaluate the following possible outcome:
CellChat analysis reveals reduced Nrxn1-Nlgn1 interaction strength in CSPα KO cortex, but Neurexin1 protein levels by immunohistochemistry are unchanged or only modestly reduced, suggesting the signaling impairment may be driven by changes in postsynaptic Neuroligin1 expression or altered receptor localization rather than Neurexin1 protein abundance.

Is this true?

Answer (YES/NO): NO